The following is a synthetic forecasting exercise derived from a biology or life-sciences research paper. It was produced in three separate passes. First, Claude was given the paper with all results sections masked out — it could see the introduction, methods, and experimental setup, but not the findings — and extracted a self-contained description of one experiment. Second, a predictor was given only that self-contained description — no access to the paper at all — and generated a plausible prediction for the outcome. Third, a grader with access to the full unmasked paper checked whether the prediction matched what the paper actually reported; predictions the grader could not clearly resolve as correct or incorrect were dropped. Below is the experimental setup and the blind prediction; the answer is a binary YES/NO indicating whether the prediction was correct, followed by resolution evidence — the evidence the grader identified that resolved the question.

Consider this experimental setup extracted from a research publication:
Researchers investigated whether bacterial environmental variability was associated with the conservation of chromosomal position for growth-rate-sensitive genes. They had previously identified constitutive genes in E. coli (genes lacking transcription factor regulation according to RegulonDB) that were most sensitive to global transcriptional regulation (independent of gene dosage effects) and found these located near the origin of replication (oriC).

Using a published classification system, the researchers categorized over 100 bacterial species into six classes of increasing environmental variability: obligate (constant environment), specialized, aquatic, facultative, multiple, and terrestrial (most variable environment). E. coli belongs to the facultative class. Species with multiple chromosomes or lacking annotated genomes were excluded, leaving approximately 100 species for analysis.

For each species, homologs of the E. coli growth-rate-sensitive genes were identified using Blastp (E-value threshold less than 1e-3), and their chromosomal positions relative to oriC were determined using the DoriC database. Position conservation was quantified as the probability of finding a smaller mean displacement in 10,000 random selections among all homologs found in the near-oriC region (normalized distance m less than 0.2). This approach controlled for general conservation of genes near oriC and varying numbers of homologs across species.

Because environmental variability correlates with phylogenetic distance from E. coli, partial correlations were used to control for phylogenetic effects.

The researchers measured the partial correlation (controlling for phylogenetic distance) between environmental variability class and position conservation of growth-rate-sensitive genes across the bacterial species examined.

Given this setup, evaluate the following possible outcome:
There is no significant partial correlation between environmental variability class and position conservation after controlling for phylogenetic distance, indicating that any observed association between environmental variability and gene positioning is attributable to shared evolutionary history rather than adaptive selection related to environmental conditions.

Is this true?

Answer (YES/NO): YES